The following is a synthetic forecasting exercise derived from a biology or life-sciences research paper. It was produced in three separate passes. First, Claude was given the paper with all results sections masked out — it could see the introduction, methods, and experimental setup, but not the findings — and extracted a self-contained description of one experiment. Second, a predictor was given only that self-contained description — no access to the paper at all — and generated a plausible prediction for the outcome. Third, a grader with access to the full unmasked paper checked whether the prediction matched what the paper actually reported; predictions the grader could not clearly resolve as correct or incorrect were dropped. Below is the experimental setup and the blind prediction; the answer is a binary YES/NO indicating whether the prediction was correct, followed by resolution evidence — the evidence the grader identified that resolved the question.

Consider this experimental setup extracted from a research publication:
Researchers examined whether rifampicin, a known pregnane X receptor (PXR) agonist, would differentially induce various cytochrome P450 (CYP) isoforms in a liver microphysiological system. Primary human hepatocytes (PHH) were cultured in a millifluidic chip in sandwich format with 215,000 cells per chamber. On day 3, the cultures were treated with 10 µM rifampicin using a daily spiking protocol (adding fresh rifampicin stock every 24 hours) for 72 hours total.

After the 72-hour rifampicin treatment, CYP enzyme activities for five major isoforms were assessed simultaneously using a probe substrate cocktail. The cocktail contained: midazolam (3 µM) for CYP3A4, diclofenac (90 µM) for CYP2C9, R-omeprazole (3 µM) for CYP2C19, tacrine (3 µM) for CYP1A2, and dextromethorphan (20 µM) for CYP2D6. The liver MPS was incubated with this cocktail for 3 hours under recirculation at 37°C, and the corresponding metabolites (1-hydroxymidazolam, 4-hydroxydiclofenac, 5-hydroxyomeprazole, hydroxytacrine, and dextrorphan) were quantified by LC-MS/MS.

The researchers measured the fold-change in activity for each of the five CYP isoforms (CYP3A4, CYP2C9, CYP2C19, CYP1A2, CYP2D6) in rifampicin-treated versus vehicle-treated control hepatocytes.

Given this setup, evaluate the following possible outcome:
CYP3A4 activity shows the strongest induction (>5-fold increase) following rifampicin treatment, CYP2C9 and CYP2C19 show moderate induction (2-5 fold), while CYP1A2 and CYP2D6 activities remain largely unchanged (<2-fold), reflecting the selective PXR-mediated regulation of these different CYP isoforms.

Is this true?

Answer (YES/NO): NO